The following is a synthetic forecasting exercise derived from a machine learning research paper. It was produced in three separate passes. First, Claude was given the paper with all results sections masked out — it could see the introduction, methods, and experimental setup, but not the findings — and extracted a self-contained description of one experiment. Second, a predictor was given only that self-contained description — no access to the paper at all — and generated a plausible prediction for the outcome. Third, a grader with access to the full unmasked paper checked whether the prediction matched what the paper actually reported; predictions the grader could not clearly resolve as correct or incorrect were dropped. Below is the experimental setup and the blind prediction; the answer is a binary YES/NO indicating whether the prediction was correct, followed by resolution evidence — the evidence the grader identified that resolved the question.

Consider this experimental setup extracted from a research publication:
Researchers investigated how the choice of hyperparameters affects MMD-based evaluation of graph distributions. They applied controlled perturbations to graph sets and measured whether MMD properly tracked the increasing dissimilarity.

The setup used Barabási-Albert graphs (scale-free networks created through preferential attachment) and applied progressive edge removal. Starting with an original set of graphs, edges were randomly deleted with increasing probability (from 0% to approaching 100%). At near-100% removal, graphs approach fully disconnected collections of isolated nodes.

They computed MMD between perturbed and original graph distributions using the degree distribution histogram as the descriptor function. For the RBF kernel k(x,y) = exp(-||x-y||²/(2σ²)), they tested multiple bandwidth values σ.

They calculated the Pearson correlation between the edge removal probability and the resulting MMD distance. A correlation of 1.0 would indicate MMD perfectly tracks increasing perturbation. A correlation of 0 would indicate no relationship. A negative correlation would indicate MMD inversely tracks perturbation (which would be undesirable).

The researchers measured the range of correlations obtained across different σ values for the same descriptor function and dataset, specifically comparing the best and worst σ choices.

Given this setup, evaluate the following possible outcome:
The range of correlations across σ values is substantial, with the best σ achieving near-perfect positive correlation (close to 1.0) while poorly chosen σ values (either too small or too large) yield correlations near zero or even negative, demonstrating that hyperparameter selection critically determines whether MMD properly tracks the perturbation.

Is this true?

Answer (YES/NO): YES